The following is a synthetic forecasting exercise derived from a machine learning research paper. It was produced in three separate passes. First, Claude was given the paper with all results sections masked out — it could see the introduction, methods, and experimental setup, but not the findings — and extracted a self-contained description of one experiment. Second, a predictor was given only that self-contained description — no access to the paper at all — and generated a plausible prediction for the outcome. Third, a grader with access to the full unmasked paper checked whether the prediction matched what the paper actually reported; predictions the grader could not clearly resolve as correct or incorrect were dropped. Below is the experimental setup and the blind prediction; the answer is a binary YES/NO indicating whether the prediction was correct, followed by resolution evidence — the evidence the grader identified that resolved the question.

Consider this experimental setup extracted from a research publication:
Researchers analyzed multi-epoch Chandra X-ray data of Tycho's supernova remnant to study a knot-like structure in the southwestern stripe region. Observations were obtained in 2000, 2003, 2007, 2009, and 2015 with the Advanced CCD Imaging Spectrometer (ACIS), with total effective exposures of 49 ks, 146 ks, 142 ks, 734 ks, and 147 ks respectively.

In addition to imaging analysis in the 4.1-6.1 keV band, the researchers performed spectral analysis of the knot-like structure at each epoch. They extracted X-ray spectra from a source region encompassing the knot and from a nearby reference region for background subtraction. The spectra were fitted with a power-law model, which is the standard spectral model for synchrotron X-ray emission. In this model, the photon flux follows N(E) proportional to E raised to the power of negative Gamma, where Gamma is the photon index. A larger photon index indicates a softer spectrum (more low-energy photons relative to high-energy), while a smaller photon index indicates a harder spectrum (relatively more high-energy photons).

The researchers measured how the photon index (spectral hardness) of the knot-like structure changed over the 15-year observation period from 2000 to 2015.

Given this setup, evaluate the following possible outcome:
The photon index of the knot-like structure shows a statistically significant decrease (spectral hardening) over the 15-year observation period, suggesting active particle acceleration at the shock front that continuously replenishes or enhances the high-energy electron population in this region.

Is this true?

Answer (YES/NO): YES